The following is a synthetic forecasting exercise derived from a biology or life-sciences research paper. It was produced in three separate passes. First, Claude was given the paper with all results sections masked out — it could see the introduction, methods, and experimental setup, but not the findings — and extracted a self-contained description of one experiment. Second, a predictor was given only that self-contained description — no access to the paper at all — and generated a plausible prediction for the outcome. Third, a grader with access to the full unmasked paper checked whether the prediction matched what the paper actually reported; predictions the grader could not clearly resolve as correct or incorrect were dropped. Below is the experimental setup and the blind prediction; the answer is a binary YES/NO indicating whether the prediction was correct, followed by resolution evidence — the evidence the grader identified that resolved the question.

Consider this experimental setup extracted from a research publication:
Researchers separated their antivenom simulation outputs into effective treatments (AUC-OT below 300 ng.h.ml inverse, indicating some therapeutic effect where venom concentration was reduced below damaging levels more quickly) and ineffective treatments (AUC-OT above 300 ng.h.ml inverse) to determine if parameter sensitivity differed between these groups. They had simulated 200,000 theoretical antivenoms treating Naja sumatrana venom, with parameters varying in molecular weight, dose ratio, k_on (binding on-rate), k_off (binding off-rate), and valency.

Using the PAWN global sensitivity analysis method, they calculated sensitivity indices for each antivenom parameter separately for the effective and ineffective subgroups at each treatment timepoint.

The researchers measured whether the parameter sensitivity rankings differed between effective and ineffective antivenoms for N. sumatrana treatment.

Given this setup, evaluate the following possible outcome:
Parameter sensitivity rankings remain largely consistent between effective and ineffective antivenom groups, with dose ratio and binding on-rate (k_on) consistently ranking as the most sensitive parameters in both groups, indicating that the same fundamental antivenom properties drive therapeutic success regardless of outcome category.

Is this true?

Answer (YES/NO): NO